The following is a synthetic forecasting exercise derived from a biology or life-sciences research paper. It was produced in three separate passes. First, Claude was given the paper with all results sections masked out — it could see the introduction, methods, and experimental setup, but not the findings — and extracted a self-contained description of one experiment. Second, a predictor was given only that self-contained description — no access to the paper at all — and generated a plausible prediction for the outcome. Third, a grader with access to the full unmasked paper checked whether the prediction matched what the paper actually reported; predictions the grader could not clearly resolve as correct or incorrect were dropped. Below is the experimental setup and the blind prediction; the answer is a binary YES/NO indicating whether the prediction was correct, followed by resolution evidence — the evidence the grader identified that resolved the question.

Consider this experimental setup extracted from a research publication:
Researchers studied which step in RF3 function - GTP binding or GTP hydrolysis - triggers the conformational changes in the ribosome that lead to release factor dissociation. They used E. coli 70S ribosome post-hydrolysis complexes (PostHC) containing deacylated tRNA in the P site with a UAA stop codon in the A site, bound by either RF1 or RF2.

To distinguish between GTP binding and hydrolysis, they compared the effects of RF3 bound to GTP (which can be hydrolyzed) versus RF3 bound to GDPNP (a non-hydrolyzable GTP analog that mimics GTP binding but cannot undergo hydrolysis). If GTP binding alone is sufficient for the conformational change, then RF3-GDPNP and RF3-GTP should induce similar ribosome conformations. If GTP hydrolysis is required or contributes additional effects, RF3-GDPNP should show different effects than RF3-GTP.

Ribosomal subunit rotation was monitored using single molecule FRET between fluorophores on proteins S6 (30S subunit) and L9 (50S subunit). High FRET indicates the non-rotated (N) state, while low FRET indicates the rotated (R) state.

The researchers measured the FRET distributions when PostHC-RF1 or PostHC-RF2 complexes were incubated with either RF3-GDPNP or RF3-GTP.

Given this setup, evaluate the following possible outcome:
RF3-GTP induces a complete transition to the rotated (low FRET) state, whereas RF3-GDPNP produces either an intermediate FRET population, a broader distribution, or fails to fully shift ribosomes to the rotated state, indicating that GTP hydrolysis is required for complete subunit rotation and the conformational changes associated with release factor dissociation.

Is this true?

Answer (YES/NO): NO